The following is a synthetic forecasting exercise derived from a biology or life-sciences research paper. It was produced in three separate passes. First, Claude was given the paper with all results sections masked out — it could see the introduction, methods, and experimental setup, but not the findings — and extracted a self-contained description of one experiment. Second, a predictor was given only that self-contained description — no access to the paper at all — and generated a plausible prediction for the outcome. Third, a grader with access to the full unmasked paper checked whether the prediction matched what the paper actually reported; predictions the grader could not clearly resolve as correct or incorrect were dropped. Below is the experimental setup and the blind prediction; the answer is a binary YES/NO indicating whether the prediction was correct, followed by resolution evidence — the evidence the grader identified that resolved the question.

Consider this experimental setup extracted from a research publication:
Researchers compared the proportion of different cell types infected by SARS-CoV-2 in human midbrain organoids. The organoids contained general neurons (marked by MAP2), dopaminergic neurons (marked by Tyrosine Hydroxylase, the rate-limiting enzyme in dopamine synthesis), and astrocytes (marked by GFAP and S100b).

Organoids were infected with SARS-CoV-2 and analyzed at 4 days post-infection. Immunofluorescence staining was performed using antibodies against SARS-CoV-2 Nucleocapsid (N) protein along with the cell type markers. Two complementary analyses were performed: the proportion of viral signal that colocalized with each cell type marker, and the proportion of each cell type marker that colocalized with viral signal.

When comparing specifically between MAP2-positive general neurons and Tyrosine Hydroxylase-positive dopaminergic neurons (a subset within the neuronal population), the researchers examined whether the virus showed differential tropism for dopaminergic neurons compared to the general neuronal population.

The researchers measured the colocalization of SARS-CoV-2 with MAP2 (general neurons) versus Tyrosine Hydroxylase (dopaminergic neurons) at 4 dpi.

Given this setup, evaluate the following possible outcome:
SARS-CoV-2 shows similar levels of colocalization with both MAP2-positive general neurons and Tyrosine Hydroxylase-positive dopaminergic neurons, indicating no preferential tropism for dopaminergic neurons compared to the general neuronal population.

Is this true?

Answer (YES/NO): NO